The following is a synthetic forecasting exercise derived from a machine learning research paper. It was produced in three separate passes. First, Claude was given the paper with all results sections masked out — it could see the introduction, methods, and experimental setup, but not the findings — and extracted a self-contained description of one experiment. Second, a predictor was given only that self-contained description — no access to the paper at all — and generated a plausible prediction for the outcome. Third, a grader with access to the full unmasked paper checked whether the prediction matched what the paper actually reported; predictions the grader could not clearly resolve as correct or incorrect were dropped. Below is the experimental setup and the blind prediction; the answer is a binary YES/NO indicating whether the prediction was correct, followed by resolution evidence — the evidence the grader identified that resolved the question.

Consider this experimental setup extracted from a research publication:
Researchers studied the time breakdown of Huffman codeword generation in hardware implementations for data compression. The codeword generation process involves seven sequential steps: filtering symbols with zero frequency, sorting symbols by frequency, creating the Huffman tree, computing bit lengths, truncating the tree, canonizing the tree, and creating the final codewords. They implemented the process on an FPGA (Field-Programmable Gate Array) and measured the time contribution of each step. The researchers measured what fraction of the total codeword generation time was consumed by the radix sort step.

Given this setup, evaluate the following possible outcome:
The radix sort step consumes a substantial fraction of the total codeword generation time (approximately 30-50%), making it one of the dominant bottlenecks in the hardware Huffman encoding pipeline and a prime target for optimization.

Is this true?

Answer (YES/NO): YES